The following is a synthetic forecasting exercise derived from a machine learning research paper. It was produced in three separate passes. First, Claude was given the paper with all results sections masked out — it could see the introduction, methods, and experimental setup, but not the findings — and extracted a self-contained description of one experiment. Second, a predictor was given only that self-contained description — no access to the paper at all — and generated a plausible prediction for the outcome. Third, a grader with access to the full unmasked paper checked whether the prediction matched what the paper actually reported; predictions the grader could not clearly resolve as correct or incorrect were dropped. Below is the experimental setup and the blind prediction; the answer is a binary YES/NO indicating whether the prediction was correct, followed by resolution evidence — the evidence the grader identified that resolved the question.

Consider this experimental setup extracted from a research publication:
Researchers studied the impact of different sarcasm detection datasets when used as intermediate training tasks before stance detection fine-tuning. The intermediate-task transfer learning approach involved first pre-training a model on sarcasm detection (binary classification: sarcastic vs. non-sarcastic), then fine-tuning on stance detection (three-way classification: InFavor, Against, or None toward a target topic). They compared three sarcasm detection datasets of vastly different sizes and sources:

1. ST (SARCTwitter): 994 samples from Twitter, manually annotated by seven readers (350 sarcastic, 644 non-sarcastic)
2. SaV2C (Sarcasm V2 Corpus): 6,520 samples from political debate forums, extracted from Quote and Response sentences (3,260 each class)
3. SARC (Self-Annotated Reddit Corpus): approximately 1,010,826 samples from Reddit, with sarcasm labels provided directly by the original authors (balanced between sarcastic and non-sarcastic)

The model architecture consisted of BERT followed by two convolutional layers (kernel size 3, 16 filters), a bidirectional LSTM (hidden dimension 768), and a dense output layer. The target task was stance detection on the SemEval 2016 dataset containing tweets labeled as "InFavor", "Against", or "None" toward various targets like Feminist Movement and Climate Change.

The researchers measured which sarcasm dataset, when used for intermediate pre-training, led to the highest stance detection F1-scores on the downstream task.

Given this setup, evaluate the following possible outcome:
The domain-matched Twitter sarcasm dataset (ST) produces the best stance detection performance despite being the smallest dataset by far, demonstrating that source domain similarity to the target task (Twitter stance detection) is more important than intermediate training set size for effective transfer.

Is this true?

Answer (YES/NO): YES